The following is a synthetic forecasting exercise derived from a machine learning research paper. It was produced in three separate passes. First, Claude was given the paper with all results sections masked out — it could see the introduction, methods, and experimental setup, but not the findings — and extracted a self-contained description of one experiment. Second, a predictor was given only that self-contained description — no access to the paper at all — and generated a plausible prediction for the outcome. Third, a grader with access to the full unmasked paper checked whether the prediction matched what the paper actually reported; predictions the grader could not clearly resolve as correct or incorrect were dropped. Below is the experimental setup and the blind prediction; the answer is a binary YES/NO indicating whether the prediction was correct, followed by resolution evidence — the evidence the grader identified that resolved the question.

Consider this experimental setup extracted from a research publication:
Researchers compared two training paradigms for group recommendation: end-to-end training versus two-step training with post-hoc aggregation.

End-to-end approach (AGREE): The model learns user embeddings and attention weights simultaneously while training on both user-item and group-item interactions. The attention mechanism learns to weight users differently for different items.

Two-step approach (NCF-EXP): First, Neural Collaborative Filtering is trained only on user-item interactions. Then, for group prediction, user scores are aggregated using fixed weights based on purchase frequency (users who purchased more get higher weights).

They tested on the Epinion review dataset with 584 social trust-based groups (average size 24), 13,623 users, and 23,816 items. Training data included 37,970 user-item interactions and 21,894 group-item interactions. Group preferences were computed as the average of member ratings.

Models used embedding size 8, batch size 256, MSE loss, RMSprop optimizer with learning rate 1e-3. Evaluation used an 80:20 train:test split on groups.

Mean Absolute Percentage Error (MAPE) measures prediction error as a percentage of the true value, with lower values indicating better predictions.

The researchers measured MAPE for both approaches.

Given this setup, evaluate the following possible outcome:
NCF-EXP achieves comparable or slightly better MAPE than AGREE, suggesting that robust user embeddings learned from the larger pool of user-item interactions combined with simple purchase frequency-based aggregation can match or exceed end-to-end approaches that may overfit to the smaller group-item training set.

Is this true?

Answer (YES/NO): NO